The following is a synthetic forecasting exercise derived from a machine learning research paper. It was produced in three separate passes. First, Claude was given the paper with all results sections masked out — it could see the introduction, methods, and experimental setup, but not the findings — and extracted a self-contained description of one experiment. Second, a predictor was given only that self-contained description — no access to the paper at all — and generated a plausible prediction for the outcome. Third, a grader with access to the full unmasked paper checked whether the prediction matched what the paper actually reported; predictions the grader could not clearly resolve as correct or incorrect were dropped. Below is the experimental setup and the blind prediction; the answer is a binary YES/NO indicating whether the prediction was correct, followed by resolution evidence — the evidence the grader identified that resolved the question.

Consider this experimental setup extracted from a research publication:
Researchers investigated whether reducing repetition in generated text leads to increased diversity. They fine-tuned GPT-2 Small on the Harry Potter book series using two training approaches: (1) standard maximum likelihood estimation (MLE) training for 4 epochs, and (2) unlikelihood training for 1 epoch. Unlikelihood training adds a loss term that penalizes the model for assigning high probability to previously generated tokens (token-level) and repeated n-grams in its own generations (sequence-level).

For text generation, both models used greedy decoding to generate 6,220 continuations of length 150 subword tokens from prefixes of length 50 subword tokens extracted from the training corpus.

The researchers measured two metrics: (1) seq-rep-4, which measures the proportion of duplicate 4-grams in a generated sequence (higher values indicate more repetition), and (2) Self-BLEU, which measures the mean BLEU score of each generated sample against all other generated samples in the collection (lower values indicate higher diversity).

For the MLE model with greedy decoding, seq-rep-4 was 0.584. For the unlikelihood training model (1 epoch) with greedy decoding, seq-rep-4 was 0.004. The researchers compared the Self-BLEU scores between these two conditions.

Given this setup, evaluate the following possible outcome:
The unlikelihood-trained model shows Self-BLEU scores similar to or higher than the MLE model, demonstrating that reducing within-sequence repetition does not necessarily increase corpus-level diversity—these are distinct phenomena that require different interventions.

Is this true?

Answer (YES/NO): YES